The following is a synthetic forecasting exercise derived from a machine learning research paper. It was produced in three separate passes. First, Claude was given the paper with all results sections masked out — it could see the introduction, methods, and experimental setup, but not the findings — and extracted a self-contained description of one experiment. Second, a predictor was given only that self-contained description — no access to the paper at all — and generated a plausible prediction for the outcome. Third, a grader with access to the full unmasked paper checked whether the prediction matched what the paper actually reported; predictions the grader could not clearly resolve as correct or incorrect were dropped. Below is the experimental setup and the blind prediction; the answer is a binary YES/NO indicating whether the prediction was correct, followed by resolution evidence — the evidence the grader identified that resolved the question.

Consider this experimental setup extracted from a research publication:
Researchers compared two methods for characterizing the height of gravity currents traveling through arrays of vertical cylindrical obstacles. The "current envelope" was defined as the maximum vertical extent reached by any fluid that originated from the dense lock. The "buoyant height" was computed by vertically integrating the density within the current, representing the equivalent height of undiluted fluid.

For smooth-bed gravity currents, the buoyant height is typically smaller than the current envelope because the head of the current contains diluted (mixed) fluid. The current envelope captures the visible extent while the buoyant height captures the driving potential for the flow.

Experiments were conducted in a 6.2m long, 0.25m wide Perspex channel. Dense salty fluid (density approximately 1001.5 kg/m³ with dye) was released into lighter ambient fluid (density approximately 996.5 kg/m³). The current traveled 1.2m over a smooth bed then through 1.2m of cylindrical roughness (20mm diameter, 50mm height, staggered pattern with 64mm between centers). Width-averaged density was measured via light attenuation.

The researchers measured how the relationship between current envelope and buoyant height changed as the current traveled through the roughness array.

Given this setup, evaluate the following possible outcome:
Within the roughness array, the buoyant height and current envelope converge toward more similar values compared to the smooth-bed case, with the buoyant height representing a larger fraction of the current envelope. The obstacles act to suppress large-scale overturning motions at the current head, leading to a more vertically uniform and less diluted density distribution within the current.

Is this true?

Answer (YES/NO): NO